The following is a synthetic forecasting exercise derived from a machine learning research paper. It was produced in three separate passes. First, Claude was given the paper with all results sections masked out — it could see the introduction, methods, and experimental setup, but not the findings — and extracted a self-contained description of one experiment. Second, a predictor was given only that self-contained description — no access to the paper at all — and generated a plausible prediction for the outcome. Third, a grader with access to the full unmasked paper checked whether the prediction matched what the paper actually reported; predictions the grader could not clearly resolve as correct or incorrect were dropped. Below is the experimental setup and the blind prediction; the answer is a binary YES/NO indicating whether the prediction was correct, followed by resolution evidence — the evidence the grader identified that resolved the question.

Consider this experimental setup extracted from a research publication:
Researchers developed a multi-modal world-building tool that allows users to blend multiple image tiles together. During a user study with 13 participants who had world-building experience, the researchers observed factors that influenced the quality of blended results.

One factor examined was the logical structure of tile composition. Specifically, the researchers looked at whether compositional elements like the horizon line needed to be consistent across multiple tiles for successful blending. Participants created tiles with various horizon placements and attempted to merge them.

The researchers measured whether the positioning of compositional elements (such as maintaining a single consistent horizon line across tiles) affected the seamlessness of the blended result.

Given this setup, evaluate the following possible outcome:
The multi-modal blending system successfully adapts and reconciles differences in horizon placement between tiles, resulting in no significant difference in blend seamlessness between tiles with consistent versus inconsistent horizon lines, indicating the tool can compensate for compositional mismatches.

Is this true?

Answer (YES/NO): NO